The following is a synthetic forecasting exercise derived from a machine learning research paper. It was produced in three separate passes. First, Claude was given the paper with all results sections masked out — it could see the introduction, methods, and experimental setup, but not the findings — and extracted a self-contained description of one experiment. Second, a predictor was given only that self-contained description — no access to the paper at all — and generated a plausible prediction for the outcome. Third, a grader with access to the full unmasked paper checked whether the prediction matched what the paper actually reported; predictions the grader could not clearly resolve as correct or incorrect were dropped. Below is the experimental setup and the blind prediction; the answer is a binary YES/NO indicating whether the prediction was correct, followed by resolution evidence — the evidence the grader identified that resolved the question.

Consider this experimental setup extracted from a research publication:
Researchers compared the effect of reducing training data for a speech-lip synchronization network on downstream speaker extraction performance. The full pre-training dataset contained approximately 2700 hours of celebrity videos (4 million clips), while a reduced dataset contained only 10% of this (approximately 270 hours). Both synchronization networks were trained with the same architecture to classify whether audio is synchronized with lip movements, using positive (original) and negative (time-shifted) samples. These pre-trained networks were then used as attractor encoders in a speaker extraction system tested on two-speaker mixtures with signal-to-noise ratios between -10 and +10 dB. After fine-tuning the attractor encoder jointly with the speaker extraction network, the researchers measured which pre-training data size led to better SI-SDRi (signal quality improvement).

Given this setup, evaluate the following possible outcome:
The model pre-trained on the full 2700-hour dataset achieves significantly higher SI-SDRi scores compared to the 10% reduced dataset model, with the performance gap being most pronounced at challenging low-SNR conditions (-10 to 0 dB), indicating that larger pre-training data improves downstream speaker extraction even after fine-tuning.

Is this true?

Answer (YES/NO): NO